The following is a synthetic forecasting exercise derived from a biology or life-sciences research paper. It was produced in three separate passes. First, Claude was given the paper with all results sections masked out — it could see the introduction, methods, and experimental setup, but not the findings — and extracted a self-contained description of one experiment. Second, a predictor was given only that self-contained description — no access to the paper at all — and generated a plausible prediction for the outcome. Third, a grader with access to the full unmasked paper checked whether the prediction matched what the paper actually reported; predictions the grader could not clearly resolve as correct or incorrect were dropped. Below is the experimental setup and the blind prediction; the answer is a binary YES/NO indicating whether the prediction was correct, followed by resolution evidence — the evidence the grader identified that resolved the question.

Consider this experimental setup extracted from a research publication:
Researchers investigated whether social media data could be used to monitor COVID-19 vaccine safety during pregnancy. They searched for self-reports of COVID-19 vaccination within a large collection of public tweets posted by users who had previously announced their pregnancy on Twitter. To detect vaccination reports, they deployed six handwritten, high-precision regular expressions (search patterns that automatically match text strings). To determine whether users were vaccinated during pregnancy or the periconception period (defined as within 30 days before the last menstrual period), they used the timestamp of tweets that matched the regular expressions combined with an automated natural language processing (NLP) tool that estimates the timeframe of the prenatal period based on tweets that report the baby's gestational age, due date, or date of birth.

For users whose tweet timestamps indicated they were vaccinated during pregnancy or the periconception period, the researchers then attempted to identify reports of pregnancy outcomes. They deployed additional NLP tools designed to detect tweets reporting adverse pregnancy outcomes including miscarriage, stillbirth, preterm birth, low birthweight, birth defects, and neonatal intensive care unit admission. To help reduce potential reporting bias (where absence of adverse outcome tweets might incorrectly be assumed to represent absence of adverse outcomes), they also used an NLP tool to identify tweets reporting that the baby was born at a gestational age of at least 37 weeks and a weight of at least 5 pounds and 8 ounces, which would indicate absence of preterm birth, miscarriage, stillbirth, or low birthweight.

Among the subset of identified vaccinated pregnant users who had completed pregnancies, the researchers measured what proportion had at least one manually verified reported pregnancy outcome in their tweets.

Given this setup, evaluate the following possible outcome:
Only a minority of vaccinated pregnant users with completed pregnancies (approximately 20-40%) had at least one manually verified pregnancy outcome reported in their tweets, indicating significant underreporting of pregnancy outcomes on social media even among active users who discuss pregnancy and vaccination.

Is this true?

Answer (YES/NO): NO